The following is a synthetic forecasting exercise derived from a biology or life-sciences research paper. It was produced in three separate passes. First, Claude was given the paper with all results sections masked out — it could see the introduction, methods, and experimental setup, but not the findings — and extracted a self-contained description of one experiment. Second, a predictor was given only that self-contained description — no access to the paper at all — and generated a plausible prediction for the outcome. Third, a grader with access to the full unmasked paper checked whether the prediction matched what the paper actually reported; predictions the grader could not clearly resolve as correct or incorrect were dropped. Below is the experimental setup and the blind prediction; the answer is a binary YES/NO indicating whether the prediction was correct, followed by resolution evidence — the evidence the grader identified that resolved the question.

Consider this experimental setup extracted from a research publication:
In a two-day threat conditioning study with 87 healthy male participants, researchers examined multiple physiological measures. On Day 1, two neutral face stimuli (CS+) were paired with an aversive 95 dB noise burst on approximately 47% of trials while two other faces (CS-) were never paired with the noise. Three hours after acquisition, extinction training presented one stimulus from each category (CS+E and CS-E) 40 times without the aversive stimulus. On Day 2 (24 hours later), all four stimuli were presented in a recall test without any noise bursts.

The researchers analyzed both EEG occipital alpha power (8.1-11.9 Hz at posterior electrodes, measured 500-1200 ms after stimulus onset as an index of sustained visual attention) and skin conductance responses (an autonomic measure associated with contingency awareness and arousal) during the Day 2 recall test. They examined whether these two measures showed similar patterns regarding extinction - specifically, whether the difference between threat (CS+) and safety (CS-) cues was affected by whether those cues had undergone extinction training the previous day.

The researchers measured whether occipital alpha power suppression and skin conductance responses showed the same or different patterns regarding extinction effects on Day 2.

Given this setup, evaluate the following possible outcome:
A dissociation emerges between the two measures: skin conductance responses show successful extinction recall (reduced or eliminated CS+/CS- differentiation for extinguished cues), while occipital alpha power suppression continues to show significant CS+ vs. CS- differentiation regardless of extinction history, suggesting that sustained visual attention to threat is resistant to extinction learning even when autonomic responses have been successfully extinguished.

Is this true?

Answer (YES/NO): YES